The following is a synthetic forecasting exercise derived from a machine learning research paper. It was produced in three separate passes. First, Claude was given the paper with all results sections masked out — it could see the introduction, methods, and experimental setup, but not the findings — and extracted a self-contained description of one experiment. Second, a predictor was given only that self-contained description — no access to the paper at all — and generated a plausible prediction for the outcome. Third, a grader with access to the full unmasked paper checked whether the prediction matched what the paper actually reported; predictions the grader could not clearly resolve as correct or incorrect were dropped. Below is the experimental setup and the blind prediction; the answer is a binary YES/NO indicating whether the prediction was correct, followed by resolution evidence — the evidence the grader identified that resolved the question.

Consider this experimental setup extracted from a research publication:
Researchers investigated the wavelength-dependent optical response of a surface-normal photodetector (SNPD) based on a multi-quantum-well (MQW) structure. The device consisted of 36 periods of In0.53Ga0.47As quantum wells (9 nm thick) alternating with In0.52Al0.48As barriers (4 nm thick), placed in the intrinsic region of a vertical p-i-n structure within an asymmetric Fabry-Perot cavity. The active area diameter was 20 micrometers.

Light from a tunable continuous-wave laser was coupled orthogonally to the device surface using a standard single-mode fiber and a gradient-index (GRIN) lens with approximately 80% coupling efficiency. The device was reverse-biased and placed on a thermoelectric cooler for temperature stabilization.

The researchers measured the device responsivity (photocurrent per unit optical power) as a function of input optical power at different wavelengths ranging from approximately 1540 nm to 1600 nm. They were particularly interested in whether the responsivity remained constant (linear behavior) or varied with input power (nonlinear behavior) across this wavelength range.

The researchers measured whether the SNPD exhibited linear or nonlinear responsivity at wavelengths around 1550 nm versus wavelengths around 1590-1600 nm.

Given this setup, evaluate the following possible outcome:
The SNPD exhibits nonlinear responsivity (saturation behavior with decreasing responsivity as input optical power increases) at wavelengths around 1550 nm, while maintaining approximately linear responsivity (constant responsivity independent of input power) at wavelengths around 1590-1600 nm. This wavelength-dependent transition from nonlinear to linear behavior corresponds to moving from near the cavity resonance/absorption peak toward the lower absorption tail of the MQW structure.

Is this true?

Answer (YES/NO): NO